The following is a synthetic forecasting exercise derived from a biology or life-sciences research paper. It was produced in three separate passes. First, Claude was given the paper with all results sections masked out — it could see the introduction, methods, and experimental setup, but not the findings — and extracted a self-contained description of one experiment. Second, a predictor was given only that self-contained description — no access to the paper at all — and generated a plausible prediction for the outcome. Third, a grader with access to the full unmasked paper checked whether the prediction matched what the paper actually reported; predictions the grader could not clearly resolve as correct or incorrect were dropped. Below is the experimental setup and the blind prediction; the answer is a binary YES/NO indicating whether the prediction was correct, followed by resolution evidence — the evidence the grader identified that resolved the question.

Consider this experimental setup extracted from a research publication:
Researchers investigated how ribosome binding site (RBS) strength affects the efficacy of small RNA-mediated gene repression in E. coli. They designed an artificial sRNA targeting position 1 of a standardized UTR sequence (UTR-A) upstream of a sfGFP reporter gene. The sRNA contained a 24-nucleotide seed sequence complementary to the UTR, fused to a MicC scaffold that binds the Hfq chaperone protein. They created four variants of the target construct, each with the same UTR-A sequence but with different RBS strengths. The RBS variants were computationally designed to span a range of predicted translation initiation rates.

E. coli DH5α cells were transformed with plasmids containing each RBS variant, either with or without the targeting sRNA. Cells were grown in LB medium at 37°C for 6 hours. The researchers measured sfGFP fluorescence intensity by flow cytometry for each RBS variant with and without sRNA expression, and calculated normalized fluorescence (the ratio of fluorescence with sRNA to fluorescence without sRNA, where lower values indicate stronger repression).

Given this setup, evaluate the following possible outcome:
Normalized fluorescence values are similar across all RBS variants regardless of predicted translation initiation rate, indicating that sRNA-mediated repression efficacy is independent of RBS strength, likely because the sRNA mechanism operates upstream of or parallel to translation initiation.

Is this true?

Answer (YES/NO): YES